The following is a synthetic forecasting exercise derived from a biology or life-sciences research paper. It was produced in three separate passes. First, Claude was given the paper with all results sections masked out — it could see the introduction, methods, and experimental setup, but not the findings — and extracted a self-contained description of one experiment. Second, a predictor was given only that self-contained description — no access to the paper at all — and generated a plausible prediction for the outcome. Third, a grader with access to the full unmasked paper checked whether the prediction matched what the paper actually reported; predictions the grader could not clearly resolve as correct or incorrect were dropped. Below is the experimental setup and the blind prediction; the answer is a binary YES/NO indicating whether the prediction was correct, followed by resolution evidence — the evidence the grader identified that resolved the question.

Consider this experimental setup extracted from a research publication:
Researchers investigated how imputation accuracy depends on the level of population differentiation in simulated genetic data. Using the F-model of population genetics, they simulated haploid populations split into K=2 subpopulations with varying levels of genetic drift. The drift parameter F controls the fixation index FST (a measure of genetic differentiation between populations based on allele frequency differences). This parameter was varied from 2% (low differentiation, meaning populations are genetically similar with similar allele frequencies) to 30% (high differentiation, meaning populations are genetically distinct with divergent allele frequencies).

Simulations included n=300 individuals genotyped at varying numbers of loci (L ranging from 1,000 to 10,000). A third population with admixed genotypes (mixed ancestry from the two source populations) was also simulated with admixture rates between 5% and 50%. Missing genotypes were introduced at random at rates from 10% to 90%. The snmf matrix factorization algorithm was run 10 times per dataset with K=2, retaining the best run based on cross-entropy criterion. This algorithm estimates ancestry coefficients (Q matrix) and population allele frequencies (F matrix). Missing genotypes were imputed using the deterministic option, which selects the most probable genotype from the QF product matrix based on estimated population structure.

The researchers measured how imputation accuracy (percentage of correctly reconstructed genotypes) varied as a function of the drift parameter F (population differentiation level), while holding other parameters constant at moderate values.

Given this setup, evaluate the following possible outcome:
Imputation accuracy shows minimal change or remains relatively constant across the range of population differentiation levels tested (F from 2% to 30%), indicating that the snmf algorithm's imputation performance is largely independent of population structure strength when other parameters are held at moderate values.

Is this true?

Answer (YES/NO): NO